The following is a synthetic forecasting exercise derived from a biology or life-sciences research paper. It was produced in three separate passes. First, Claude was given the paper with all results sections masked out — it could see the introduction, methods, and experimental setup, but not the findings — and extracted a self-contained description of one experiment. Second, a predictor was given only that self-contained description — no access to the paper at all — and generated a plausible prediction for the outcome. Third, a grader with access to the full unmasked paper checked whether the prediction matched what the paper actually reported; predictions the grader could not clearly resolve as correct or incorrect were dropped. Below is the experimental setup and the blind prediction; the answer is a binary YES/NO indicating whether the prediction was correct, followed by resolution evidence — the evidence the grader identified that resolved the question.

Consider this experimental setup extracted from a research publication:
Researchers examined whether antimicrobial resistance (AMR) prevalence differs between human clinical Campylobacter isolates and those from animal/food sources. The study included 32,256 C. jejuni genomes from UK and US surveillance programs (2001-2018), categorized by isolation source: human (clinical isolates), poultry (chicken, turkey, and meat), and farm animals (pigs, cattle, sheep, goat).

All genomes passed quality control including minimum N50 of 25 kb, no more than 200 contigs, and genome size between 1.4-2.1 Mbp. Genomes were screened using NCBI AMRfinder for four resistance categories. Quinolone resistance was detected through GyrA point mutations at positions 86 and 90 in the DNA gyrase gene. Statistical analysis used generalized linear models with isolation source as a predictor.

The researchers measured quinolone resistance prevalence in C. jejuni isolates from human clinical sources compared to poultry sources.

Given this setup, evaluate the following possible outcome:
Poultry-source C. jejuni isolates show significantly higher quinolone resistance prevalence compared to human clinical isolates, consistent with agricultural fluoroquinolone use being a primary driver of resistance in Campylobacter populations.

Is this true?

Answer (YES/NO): NO